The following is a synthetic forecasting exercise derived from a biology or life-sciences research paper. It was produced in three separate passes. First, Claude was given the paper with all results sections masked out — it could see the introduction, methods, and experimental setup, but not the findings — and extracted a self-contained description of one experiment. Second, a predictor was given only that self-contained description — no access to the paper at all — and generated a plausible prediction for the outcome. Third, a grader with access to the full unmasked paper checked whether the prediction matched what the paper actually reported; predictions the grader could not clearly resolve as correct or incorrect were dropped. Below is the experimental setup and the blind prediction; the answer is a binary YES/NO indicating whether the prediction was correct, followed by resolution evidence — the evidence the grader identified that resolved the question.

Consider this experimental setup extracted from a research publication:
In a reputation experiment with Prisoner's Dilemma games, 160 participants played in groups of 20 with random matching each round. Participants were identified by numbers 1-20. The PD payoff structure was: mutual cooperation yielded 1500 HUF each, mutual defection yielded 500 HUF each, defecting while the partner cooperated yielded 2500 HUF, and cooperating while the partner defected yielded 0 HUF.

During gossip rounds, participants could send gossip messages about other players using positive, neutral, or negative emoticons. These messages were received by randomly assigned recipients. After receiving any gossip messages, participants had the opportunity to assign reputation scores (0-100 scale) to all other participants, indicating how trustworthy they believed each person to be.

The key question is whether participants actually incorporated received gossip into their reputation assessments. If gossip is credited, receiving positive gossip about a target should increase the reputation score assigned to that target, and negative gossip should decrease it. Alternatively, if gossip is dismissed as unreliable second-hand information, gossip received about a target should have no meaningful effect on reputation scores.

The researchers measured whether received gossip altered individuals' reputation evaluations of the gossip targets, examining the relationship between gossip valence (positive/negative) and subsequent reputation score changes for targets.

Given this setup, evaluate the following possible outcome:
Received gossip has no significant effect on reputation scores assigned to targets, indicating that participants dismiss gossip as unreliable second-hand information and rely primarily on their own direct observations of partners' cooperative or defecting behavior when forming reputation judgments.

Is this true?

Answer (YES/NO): NO